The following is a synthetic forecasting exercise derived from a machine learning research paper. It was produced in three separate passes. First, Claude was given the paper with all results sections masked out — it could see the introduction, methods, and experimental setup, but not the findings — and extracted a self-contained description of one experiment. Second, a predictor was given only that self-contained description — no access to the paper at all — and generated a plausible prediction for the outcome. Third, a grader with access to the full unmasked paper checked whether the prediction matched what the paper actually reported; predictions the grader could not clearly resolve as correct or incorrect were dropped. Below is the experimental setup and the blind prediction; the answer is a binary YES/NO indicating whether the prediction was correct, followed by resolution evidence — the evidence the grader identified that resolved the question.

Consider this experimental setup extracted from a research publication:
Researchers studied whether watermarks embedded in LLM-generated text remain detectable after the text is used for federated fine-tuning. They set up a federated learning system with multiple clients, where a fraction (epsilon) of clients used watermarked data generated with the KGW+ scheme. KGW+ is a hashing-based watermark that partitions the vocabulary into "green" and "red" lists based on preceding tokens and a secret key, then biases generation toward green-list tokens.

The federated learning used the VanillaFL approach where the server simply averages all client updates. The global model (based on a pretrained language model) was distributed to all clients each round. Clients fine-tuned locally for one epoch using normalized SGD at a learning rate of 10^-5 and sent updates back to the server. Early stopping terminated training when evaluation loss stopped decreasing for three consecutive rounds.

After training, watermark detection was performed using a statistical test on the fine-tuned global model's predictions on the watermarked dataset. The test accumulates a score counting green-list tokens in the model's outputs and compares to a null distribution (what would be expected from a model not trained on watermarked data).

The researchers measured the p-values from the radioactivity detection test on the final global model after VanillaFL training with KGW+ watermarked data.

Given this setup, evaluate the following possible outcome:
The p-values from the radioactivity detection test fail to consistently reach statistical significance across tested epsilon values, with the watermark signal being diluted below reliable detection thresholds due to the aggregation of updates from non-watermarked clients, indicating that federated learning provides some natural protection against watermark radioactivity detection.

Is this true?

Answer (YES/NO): NO